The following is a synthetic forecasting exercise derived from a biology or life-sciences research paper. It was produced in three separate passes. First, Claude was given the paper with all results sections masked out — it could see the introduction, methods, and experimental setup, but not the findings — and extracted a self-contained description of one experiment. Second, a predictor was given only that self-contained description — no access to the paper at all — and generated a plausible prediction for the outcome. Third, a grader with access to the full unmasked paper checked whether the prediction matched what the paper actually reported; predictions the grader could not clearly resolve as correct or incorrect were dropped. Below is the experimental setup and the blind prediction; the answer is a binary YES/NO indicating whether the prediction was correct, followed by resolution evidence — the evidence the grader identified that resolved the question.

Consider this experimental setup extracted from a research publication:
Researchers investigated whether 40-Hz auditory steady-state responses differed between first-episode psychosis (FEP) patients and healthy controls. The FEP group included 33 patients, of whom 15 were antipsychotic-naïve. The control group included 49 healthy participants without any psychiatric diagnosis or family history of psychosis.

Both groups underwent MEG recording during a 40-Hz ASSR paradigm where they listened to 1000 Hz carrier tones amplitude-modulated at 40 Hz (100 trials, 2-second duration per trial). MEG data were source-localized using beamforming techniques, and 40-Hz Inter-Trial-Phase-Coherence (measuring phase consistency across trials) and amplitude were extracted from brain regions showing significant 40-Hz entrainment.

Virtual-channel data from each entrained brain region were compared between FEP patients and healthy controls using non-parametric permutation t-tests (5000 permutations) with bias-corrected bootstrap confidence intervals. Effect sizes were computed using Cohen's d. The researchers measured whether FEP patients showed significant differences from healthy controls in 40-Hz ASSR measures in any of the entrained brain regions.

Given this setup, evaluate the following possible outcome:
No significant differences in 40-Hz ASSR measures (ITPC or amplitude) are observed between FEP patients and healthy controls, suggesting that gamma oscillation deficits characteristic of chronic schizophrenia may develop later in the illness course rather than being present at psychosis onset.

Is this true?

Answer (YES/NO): NO